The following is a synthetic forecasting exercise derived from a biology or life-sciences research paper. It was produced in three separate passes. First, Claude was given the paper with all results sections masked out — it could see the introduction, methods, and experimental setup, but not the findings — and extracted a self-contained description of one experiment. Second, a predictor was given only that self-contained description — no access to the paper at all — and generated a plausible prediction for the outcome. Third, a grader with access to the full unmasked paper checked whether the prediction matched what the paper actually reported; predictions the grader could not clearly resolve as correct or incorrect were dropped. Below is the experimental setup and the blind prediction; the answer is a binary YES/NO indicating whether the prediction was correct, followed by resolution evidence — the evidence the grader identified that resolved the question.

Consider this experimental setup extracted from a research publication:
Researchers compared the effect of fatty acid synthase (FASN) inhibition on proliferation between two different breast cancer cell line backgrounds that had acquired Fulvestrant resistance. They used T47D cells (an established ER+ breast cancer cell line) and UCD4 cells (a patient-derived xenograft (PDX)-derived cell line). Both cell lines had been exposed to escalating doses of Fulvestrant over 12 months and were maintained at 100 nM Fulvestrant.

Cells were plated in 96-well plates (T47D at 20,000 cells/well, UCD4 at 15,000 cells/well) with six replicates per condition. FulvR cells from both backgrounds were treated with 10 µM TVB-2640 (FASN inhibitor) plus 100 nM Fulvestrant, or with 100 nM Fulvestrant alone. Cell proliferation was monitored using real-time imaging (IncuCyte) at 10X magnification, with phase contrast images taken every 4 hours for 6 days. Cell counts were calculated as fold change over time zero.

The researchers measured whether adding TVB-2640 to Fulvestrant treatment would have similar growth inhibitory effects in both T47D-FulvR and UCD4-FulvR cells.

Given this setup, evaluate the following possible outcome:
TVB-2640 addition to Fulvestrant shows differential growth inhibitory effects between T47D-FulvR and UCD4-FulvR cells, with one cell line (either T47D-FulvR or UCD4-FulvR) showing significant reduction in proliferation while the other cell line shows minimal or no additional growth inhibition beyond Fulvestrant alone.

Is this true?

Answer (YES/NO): YES